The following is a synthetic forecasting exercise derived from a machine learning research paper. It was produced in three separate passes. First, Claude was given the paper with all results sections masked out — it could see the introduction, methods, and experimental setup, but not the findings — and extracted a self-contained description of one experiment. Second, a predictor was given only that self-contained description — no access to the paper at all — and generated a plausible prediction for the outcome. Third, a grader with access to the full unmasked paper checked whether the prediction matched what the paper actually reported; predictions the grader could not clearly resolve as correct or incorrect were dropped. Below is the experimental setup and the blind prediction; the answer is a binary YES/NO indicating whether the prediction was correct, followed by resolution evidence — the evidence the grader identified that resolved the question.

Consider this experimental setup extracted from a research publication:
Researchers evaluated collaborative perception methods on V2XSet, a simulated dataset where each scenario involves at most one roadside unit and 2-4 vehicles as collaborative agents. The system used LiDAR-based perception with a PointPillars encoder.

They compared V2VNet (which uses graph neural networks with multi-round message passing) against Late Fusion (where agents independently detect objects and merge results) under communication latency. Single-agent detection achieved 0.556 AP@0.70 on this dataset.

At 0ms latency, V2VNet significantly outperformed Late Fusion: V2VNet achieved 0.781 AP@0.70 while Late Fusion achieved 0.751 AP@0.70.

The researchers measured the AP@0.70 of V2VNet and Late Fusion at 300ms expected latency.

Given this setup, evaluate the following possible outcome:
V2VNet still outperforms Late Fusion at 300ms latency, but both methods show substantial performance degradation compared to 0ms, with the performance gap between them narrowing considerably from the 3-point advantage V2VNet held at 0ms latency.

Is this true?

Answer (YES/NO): NO